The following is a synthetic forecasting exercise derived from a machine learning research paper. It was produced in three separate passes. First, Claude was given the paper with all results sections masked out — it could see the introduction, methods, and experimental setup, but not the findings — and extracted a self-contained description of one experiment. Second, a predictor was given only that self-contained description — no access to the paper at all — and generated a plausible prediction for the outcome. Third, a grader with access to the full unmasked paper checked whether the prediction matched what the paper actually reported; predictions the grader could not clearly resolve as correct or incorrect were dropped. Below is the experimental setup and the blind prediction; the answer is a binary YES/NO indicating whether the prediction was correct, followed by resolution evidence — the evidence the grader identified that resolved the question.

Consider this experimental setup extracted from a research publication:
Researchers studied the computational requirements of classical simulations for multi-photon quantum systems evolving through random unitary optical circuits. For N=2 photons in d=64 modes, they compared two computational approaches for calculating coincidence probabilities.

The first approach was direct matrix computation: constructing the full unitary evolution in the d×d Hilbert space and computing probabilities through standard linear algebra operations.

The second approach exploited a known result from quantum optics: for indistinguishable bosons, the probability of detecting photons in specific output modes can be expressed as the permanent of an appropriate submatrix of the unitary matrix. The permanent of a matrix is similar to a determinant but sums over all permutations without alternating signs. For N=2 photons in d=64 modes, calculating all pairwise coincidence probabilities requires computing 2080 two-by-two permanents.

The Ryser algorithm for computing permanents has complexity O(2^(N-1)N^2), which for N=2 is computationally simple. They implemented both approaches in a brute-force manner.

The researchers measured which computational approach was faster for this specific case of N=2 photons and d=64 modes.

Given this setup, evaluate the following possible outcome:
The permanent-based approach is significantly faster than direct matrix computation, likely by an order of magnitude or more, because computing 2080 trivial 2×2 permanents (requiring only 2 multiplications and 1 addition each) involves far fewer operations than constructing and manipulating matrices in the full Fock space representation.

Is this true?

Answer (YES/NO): NO